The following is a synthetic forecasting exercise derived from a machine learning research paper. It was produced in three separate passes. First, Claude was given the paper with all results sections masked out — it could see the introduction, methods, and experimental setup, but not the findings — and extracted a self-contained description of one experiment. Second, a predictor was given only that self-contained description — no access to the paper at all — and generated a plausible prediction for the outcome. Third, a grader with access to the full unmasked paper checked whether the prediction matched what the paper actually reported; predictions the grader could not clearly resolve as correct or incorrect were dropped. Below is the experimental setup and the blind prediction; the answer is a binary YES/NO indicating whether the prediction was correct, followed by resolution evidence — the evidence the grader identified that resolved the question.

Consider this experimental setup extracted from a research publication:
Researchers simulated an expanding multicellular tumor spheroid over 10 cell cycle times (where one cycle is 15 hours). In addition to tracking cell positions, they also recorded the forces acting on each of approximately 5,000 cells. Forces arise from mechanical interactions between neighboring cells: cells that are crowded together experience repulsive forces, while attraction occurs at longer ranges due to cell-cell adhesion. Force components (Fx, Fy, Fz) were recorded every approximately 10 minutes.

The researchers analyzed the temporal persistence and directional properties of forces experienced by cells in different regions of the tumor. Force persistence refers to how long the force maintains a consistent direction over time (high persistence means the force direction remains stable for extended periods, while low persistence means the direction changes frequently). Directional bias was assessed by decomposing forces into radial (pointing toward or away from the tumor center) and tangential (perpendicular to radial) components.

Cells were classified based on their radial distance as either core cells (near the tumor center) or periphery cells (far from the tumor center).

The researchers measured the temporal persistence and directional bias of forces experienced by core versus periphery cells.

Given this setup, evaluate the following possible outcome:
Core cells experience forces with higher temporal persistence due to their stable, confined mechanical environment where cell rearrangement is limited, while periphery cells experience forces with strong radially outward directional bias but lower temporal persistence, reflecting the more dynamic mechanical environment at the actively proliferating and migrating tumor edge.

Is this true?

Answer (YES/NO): NO